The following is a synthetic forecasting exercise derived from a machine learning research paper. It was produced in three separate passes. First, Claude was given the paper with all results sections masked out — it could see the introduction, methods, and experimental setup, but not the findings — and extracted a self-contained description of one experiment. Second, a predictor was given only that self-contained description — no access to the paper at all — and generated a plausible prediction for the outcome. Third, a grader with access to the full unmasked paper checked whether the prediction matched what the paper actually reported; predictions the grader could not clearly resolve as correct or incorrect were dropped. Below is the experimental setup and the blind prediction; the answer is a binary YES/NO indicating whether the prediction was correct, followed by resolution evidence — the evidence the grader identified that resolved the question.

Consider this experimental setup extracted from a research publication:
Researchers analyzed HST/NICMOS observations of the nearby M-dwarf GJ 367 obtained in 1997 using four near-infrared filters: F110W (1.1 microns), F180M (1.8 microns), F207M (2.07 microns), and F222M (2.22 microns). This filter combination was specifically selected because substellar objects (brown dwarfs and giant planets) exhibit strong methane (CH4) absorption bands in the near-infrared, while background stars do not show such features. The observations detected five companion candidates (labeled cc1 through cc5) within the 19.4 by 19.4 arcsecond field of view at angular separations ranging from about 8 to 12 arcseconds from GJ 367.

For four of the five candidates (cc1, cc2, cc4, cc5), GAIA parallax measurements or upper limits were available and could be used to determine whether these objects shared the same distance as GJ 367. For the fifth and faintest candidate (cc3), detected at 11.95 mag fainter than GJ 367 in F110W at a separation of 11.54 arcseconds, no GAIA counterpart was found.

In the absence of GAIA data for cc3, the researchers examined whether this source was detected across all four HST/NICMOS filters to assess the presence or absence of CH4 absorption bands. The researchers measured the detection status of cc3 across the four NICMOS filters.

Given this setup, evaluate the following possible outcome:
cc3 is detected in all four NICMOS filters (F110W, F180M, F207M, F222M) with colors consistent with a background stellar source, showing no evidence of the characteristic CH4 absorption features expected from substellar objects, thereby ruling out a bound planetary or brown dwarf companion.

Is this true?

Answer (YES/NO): YES